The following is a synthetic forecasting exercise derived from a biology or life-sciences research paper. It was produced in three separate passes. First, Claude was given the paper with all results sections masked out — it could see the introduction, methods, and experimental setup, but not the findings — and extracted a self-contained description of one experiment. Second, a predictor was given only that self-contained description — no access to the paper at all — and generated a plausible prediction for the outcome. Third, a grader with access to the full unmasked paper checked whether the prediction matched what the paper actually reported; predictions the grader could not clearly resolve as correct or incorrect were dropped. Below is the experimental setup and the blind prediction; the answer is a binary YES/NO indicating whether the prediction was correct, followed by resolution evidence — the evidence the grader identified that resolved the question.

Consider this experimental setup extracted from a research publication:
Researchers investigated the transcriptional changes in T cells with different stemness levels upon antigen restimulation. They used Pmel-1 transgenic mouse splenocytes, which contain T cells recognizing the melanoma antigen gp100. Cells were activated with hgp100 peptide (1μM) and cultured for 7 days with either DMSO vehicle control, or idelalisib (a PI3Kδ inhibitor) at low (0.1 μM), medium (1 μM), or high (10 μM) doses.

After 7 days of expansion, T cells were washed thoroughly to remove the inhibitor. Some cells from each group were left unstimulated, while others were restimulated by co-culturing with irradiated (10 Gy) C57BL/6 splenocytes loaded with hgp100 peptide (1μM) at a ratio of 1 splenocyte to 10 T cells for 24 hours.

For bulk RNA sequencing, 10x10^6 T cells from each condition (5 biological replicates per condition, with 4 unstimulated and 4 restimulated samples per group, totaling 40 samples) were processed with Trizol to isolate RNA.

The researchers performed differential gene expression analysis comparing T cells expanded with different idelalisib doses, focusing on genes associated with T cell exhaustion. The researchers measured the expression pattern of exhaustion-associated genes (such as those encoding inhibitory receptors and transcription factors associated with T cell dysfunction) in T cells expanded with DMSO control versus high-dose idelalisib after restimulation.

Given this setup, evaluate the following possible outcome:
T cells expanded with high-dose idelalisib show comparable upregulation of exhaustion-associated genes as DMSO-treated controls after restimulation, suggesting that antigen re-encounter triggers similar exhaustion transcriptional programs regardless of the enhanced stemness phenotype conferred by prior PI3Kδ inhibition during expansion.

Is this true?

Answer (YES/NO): NO